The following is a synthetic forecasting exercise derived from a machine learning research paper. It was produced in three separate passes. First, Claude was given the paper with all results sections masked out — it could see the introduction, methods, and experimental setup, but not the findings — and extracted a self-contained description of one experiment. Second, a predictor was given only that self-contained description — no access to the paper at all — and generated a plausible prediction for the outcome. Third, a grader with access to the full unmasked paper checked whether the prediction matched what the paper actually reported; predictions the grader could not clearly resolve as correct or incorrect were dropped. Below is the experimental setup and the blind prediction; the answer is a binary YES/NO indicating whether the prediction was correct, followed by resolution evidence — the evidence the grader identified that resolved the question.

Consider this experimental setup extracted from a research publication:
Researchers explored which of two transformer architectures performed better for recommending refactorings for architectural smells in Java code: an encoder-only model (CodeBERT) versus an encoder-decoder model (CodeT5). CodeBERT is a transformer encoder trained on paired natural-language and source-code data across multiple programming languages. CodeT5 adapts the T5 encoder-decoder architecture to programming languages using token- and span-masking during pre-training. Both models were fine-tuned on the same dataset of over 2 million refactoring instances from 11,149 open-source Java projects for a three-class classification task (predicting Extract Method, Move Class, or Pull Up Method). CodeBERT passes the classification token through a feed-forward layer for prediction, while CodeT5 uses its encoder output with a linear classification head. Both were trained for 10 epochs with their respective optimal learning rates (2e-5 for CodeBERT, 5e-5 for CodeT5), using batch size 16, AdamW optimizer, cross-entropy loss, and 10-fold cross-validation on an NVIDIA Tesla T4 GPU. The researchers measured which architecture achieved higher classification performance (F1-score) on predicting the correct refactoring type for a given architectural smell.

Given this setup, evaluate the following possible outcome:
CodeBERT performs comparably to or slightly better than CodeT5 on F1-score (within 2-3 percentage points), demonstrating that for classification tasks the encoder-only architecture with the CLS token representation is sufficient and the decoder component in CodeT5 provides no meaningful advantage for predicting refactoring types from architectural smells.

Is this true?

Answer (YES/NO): NO